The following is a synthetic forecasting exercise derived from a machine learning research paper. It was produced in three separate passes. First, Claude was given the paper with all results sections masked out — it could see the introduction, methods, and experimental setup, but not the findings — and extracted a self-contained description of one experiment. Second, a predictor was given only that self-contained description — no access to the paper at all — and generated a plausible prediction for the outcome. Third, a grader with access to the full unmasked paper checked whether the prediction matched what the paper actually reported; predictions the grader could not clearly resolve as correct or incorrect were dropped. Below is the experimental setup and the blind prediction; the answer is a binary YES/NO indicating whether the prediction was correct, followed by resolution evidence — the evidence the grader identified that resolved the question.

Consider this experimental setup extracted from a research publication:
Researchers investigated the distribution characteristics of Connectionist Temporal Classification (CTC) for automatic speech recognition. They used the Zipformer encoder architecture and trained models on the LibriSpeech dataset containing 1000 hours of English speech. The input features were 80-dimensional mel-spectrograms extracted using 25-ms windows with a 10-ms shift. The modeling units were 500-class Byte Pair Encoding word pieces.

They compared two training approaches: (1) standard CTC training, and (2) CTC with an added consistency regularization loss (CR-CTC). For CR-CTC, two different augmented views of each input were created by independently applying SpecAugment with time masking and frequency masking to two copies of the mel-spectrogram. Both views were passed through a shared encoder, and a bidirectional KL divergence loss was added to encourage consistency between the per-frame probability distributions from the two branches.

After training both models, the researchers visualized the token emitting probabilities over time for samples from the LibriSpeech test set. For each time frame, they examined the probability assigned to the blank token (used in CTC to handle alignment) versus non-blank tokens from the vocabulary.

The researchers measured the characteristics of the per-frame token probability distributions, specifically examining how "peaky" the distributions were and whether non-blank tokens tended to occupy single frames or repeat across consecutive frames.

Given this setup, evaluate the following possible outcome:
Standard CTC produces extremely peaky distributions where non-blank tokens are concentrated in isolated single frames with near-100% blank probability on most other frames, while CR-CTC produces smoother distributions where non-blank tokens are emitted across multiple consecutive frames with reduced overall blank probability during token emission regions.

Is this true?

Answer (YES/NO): NO